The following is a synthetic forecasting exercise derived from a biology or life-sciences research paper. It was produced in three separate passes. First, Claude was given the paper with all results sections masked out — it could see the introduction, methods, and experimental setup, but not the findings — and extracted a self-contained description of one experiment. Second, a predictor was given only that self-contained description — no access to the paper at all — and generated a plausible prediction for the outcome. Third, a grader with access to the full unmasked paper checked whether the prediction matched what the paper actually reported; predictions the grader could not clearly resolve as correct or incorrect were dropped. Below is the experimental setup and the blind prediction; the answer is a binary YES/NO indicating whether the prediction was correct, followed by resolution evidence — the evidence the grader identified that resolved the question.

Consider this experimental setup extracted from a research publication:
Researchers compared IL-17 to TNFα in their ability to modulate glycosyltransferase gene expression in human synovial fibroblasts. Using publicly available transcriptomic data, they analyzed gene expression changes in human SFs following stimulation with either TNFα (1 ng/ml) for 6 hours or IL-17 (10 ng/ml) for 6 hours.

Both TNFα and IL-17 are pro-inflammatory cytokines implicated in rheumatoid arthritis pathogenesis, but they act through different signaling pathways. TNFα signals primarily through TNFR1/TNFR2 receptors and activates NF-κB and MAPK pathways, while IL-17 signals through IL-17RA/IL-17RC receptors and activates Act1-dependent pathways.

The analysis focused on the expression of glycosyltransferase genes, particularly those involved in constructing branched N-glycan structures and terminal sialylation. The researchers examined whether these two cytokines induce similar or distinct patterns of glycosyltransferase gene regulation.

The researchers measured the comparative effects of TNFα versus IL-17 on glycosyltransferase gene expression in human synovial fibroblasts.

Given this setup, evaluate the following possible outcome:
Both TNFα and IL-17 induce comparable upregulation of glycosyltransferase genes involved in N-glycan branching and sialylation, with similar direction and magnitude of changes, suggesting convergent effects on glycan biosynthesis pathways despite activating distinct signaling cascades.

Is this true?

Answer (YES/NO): NO